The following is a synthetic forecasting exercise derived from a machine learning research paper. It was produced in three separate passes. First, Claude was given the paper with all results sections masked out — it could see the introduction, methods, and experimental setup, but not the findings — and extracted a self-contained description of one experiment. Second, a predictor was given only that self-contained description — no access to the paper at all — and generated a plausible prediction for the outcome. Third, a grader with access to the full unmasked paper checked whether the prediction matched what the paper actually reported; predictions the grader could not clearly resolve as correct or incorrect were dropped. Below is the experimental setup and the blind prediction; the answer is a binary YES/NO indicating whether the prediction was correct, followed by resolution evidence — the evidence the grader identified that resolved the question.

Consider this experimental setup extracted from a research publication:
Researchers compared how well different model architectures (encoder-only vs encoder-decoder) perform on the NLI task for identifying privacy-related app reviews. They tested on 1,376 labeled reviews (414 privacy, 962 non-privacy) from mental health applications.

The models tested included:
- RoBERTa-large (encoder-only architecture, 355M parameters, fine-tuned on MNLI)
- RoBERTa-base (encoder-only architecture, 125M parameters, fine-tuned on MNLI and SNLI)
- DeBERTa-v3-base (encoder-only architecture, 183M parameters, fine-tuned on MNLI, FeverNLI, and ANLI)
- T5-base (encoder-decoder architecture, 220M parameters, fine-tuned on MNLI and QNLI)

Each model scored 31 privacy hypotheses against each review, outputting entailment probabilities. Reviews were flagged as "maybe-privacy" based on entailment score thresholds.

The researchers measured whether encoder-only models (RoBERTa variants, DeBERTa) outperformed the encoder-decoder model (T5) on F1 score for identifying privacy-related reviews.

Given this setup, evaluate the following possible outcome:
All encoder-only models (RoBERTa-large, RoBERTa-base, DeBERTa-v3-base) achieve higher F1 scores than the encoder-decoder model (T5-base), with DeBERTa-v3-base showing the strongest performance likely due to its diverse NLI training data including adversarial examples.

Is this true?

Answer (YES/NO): YES